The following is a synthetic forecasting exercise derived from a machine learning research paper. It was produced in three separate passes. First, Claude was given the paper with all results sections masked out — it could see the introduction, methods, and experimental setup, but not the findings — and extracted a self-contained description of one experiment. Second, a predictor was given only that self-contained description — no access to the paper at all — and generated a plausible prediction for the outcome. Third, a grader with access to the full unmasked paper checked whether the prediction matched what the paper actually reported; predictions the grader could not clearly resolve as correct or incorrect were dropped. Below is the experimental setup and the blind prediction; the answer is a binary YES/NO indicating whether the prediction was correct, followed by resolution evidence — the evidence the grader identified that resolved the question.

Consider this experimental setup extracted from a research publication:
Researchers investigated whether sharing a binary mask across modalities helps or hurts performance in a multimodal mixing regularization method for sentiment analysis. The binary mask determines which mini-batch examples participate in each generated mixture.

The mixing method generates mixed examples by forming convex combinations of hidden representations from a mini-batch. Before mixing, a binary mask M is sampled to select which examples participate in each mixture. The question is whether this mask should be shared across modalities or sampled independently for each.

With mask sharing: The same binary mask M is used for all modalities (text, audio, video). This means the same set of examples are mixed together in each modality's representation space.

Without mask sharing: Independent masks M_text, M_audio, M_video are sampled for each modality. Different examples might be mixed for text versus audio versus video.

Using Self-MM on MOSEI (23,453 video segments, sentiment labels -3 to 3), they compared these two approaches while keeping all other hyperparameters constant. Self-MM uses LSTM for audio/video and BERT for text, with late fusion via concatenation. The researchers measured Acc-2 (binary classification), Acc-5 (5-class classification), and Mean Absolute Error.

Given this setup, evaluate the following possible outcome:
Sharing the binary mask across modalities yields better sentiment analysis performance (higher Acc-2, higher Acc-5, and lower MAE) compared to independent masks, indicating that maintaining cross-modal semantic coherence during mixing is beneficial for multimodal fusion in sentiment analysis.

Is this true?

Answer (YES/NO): YES